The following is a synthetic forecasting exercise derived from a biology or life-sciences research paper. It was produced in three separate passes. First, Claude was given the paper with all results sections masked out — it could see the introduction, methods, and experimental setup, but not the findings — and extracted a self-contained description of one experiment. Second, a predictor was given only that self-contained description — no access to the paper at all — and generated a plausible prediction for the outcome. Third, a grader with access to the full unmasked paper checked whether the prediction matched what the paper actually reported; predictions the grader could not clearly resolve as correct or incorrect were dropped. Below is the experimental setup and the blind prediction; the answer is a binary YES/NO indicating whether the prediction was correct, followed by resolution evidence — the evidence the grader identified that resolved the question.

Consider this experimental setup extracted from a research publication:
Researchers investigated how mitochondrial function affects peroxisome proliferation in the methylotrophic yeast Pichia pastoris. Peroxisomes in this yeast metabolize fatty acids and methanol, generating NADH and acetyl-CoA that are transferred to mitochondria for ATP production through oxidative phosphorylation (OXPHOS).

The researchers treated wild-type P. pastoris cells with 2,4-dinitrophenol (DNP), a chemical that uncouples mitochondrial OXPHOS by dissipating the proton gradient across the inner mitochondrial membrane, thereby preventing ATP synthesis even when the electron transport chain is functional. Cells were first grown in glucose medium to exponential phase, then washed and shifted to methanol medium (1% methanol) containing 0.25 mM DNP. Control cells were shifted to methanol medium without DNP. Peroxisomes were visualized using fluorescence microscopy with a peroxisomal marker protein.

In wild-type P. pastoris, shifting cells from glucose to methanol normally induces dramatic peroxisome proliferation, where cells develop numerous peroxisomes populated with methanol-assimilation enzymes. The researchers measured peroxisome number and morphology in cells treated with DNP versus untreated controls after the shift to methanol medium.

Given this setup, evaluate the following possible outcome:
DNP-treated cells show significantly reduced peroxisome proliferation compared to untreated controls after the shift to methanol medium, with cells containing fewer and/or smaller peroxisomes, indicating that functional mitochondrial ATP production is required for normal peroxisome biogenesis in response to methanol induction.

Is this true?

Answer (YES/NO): YES